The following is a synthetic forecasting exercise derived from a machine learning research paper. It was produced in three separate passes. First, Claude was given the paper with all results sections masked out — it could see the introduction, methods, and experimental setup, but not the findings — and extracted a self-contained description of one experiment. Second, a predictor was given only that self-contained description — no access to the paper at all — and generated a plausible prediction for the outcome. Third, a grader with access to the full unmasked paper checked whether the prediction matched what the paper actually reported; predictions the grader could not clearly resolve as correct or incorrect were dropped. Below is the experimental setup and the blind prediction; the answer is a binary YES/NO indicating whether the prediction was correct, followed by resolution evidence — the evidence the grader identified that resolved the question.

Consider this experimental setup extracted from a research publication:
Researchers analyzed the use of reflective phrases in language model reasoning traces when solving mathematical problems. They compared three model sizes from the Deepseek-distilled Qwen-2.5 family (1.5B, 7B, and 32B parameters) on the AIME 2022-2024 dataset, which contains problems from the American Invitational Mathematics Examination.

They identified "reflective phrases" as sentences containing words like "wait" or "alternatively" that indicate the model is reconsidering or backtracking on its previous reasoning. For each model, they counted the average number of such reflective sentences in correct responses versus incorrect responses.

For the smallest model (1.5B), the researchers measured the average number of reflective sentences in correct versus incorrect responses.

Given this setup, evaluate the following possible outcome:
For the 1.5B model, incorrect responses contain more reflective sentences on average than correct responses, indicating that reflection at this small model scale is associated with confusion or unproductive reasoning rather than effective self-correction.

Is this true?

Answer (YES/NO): YES